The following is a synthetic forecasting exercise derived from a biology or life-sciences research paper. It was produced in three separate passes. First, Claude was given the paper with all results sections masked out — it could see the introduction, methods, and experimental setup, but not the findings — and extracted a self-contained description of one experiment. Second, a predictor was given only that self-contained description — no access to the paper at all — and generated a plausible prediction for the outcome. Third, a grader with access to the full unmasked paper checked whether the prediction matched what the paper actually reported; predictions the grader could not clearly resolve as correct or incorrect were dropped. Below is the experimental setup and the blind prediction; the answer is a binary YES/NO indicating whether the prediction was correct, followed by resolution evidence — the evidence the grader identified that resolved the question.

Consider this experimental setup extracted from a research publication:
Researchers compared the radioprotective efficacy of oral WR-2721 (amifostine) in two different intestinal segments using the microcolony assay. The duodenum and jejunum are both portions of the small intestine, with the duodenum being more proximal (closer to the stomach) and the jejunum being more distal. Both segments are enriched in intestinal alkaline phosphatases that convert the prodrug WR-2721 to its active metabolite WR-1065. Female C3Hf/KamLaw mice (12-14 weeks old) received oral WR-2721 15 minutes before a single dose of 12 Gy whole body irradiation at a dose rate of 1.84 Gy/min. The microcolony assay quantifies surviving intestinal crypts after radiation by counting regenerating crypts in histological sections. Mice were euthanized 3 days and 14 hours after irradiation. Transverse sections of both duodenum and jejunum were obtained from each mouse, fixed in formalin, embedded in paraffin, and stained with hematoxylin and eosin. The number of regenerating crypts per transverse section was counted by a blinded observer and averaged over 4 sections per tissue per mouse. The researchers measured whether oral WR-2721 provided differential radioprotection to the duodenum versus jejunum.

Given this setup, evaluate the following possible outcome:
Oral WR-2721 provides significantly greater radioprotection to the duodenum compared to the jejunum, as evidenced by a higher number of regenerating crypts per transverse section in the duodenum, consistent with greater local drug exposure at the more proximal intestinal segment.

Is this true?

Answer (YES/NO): NO